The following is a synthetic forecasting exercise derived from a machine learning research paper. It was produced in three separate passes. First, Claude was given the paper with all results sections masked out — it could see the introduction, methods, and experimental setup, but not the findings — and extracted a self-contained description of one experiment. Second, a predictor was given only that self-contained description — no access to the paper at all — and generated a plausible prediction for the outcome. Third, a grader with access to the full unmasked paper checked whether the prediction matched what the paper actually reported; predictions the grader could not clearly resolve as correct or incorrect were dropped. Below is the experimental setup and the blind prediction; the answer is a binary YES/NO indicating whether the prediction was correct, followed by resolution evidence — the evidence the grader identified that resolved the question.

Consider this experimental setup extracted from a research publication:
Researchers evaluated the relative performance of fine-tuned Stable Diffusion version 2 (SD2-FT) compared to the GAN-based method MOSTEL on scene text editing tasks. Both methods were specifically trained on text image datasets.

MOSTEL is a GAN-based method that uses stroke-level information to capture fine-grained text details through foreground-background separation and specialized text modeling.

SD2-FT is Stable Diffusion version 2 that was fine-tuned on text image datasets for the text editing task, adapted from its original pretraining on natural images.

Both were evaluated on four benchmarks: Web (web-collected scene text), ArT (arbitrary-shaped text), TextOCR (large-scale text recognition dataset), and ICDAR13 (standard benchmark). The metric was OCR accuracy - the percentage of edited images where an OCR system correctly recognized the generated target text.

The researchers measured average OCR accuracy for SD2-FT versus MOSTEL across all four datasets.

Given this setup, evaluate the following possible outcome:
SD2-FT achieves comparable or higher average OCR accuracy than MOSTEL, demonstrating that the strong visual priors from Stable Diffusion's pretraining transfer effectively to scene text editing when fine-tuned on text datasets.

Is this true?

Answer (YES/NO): NO